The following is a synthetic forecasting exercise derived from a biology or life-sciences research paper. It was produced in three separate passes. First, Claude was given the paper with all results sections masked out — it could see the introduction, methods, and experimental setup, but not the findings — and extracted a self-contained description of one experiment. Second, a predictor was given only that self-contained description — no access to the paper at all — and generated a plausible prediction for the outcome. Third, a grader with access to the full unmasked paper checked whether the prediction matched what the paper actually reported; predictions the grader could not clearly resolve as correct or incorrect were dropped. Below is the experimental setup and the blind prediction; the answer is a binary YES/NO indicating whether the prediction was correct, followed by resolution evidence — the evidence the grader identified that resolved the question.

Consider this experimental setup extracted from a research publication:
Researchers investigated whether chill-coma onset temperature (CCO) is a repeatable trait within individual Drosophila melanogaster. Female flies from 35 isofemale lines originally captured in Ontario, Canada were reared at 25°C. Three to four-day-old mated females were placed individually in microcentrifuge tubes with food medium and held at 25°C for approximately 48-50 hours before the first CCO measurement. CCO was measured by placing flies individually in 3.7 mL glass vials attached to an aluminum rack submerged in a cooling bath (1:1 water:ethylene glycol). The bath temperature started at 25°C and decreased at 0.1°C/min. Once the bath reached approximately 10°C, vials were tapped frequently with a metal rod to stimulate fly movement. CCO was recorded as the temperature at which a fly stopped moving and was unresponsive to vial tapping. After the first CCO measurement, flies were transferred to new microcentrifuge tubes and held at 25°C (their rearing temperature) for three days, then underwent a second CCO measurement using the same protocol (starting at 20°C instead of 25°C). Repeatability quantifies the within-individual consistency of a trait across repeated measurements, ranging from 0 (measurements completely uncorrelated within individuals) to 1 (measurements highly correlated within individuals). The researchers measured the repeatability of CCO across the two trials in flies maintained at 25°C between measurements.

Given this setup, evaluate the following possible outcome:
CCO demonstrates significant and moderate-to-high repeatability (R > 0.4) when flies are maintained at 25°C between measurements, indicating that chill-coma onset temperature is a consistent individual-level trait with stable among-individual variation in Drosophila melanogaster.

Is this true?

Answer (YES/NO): NO